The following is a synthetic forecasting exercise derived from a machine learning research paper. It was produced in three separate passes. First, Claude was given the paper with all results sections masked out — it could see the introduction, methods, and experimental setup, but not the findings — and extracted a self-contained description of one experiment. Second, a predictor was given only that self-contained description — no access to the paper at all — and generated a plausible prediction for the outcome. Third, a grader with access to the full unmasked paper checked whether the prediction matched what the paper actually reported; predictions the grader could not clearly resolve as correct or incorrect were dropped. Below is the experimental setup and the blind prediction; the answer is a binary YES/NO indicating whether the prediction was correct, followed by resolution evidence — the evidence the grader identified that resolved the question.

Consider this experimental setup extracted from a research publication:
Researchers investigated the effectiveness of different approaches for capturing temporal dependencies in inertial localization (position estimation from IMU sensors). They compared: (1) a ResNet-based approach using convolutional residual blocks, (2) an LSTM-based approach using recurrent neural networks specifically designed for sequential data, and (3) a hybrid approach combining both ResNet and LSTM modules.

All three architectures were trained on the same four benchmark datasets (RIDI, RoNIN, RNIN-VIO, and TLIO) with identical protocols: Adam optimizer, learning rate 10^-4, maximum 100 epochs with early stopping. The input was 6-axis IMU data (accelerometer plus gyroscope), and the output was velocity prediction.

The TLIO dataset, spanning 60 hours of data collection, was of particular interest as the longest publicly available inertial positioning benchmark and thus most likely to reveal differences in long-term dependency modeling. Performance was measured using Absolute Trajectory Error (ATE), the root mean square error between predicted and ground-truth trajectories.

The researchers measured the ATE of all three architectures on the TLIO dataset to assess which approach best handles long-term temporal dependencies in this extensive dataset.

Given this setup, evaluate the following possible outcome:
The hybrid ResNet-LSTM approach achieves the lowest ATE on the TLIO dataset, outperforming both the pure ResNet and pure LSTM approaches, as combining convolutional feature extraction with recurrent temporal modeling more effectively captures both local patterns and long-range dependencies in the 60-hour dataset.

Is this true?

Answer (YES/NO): NO